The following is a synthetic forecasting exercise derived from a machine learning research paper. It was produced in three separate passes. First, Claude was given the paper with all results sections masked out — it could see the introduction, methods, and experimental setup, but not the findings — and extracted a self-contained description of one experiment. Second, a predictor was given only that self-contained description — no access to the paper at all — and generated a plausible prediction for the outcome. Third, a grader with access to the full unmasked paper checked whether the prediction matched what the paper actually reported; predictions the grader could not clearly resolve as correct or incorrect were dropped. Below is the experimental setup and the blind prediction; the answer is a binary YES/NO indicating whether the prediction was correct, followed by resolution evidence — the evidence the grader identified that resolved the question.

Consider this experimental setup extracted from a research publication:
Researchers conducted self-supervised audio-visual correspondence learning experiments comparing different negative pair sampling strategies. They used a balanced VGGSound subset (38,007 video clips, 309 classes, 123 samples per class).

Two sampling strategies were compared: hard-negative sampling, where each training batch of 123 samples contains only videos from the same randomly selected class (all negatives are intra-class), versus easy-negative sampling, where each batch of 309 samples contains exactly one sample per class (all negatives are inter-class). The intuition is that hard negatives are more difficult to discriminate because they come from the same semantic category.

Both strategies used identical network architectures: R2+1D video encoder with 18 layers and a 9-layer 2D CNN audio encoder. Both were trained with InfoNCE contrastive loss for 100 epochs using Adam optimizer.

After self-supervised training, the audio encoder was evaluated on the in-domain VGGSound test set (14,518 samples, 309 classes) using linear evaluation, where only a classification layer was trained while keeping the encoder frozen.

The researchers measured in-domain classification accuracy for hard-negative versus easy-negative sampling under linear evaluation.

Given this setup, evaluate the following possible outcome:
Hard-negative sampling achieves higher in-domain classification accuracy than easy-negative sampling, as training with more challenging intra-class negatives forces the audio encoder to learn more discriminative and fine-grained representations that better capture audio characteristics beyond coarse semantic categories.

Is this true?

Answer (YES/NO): NO